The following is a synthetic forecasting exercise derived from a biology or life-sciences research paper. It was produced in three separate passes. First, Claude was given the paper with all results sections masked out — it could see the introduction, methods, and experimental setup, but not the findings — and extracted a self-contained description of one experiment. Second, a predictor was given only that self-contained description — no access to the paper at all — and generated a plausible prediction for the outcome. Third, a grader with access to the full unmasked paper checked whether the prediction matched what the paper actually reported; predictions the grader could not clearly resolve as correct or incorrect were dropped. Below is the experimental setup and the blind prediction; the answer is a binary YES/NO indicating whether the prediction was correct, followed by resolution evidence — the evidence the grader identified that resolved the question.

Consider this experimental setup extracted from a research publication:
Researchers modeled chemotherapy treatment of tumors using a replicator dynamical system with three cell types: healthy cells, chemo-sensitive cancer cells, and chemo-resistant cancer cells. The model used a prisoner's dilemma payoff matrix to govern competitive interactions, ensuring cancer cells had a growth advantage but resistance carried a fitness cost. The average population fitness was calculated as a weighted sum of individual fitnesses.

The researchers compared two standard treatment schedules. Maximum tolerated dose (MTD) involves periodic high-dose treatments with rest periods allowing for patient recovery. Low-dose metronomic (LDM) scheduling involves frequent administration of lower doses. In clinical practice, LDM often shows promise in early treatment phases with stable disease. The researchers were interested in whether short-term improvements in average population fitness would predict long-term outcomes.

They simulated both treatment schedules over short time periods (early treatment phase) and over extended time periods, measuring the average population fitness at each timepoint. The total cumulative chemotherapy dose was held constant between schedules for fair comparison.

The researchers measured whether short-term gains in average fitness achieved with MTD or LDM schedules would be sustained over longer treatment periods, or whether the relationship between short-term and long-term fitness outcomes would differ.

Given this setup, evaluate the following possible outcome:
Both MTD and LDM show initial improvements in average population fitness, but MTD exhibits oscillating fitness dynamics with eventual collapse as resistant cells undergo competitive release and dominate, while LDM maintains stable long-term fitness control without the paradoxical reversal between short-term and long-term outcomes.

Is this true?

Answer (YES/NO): NO